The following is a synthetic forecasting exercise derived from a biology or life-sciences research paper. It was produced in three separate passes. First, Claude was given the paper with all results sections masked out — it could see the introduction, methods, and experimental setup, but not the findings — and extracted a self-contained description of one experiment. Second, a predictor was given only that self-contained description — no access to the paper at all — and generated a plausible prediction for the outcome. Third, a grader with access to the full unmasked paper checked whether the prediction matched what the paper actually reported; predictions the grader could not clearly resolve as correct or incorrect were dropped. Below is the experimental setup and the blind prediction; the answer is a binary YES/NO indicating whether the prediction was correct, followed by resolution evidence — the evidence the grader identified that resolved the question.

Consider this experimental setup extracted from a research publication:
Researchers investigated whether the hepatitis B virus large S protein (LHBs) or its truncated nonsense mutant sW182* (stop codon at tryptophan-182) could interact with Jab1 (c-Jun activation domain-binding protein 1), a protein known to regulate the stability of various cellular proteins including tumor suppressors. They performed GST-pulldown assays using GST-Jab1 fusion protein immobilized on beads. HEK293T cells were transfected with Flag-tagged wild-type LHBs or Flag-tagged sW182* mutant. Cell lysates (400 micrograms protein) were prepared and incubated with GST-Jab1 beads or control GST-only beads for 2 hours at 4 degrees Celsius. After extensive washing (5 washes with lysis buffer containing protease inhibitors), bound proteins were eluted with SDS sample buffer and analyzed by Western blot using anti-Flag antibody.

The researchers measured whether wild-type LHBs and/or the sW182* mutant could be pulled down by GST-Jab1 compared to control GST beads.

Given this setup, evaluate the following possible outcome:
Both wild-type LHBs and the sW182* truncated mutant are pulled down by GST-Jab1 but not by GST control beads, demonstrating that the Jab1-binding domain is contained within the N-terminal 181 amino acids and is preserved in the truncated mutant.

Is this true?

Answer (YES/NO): NO